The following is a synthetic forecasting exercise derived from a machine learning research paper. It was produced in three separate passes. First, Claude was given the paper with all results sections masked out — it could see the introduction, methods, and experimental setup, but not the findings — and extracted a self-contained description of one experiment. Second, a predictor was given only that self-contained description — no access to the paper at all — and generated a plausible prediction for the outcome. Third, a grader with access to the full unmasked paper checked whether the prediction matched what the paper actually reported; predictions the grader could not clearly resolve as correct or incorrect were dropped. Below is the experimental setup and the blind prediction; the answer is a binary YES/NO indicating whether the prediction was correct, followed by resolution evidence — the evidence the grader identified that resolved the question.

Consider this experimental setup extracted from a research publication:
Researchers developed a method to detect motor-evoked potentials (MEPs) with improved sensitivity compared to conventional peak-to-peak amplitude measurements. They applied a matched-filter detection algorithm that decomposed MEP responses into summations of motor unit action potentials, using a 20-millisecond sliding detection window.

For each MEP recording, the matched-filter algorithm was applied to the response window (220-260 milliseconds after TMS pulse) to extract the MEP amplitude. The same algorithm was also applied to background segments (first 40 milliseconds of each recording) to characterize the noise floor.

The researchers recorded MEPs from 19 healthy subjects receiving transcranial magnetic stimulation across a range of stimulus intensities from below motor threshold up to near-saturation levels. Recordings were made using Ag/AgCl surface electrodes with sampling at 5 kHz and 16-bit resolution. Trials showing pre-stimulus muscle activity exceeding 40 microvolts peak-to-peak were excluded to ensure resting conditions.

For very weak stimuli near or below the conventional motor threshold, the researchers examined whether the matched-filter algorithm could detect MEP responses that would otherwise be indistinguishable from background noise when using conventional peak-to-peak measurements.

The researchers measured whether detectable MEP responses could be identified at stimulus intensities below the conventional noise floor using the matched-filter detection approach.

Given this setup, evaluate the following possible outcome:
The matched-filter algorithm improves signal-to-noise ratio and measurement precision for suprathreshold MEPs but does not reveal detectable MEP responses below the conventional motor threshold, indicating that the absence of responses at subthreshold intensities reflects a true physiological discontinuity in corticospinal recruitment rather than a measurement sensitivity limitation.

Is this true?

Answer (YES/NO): NO